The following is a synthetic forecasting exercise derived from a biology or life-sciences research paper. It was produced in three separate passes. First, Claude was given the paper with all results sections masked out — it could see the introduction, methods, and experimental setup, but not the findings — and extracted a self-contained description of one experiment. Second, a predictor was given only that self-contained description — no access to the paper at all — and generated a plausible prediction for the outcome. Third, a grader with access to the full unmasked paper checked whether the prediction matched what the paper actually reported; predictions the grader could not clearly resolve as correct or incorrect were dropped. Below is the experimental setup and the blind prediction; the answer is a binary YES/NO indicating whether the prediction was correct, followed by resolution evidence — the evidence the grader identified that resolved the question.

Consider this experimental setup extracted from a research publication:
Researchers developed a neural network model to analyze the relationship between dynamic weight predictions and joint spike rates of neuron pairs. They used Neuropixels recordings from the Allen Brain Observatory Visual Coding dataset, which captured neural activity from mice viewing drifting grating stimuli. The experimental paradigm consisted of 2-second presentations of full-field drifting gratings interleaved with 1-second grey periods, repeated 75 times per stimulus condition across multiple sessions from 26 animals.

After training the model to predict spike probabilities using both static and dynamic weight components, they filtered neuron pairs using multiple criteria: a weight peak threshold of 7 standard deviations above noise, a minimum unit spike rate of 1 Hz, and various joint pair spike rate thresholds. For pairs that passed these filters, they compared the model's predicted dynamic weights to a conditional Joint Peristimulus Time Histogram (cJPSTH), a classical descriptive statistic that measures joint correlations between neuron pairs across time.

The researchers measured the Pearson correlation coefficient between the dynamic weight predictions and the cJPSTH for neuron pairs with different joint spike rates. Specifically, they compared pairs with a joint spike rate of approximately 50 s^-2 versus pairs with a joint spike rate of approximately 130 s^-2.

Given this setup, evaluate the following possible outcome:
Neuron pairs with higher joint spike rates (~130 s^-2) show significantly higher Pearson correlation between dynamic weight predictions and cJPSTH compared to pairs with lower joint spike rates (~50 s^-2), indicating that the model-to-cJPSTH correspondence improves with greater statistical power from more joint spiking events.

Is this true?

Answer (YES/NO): YES